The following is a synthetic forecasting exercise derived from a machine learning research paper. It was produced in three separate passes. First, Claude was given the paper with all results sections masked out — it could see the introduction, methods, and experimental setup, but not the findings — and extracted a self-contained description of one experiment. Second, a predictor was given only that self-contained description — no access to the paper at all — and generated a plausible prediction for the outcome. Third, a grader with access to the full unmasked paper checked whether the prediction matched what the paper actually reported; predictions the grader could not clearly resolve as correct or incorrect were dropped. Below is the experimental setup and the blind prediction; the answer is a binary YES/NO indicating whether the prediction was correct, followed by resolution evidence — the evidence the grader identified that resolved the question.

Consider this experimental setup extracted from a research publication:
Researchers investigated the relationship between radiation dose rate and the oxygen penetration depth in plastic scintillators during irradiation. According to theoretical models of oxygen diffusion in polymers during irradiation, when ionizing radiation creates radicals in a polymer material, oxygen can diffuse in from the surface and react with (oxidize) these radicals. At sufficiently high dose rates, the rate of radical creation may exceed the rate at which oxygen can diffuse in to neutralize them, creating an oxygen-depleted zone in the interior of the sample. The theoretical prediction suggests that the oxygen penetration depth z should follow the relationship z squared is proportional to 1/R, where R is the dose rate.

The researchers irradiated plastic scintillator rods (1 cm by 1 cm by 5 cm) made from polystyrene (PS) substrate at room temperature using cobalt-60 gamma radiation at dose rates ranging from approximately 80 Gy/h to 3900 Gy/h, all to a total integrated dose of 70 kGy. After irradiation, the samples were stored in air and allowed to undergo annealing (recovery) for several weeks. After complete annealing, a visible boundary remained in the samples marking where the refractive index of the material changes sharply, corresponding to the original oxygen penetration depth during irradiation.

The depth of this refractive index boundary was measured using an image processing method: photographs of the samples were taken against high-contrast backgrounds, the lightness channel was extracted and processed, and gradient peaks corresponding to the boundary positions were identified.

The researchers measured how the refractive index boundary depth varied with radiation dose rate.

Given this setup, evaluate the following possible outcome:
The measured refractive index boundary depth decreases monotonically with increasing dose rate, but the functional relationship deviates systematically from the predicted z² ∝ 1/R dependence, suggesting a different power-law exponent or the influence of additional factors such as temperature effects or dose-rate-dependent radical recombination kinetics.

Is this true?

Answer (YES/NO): NO